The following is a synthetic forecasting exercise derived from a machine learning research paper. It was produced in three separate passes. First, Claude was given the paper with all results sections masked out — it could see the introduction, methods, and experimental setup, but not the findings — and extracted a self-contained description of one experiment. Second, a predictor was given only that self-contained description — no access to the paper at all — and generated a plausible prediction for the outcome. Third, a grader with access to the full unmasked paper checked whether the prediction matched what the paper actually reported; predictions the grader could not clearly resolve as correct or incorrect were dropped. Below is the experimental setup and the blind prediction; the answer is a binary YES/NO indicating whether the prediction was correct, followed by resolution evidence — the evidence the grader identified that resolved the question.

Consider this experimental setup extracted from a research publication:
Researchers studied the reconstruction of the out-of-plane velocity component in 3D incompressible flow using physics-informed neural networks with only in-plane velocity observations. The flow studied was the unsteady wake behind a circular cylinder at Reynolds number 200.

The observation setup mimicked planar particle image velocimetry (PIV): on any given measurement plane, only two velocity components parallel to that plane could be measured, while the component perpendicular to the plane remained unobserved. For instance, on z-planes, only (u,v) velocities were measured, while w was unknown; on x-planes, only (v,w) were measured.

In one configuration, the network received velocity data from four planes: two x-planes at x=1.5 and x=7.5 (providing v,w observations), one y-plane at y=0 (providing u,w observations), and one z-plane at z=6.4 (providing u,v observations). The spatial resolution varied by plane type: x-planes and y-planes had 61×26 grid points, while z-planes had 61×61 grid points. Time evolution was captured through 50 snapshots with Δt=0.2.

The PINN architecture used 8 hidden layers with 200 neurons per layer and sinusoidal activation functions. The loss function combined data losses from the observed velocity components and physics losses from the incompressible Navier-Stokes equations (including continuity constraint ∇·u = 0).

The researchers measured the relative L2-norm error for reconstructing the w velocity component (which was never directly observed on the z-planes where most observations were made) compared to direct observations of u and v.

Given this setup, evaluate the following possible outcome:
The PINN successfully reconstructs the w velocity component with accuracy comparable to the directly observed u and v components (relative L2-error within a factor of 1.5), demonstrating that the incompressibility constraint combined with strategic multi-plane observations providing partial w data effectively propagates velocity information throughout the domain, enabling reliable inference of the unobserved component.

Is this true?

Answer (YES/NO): NO